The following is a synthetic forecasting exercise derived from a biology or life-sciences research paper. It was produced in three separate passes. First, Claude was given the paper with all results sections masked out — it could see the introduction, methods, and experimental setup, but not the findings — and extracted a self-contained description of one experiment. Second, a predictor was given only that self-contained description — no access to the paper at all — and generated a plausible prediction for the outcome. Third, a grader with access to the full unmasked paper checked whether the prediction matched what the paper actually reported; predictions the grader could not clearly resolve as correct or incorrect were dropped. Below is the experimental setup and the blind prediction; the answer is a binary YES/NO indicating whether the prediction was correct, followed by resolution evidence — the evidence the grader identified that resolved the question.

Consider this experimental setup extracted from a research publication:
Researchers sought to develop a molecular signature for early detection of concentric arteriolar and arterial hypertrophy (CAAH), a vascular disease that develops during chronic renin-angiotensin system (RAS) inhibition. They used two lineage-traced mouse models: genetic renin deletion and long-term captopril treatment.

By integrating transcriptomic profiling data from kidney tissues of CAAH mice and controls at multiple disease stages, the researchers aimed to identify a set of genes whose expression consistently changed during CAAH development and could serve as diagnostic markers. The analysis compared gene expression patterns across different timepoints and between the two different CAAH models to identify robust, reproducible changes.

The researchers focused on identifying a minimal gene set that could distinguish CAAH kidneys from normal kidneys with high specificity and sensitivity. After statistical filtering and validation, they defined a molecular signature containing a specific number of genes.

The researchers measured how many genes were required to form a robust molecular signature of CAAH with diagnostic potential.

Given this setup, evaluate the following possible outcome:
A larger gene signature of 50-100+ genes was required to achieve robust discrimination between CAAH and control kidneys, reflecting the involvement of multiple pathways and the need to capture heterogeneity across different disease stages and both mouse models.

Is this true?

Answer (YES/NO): NO